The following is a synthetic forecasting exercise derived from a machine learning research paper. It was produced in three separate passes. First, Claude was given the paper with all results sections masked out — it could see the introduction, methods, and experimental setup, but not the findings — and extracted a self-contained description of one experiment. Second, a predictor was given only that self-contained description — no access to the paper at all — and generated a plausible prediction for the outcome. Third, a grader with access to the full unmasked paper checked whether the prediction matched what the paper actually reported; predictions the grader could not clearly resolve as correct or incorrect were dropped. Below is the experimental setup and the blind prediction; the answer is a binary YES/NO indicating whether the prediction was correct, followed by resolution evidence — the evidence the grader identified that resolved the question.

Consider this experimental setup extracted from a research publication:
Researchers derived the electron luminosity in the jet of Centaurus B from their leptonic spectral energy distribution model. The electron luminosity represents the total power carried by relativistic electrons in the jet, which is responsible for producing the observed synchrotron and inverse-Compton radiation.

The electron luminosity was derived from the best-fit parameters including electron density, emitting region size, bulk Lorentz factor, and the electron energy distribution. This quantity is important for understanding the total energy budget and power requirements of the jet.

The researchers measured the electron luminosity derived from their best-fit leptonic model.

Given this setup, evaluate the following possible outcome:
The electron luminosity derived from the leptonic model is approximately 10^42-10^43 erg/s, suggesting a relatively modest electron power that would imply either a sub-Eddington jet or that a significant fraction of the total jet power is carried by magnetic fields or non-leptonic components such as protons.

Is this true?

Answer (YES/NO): NO